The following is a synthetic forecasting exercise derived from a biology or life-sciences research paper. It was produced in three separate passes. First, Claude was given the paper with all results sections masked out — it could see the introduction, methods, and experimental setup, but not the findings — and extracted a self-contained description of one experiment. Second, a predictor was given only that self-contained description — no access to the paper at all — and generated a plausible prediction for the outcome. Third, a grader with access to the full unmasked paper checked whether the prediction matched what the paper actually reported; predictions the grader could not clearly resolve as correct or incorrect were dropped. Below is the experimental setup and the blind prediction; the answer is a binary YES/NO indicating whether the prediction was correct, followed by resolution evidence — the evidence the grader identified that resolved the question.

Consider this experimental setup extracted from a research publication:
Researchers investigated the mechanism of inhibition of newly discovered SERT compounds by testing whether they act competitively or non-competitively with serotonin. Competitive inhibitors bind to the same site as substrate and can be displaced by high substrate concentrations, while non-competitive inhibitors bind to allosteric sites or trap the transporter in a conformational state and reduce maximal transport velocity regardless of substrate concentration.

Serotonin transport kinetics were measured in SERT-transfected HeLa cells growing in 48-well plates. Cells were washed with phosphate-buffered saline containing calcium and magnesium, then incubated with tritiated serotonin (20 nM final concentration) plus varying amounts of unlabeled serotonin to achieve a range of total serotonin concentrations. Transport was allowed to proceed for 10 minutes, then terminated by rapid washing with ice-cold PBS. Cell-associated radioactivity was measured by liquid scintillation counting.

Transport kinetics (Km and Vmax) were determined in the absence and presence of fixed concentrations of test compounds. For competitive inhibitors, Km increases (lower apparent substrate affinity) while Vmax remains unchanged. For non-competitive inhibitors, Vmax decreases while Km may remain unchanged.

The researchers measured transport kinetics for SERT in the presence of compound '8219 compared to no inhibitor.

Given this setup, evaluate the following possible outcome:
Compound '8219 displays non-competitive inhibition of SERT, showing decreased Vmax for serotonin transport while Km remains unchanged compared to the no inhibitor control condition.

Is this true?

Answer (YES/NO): YES